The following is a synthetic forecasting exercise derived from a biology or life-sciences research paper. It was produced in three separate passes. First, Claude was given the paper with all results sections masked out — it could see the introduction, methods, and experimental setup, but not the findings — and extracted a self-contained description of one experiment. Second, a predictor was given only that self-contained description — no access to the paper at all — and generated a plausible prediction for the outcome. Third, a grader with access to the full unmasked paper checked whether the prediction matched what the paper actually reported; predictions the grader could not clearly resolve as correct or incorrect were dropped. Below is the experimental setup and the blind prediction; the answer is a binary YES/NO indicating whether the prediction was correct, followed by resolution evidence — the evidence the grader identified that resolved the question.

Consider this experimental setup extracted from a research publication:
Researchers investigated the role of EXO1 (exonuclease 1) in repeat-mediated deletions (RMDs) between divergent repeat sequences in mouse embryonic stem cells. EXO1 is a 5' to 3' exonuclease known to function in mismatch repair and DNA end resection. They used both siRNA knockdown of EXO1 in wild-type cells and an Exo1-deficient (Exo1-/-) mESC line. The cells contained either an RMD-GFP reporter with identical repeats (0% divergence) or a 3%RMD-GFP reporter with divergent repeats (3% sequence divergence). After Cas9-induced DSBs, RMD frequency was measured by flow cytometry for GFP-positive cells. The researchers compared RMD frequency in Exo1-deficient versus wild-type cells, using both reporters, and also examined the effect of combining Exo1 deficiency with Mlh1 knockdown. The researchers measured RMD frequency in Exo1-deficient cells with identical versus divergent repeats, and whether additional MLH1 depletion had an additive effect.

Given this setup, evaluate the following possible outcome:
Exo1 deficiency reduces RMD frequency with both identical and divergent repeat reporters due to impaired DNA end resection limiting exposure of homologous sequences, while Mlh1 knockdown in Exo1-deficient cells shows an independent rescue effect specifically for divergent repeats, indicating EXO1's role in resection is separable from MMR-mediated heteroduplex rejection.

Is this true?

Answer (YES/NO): NO